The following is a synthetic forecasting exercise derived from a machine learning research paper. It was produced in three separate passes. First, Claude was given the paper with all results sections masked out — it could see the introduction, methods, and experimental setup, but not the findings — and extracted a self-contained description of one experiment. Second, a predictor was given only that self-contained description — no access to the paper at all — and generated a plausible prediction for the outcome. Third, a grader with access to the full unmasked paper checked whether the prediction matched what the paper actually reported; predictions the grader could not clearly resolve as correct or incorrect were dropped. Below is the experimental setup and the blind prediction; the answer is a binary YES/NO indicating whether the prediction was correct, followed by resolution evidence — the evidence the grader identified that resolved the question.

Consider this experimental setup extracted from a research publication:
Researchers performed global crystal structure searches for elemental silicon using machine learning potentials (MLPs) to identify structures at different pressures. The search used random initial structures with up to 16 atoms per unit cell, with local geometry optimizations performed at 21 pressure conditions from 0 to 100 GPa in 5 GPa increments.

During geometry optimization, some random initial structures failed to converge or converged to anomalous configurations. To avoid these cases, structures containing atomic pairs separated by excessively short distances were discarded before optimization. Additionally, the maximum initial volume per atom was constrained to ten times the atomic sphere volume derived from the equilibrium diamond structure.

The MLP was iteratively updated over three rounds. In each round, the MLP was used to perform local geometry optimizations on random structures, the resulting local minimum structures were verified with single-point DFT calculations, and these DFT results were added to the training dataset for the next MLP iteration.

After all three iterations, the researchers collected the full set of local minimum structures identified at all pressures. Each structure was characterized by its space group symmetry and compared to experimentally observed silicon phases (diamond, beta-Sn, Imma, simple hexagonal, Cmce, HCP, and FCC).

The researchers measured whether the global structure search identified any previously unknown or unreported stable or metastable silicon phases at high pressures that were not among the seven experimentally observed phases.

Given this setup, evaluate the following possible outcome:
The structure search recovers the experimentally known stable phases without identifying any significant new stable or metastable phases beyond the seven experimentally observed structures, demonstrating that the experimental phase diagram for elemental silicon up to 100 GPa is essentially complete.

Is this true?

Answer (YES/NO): NO